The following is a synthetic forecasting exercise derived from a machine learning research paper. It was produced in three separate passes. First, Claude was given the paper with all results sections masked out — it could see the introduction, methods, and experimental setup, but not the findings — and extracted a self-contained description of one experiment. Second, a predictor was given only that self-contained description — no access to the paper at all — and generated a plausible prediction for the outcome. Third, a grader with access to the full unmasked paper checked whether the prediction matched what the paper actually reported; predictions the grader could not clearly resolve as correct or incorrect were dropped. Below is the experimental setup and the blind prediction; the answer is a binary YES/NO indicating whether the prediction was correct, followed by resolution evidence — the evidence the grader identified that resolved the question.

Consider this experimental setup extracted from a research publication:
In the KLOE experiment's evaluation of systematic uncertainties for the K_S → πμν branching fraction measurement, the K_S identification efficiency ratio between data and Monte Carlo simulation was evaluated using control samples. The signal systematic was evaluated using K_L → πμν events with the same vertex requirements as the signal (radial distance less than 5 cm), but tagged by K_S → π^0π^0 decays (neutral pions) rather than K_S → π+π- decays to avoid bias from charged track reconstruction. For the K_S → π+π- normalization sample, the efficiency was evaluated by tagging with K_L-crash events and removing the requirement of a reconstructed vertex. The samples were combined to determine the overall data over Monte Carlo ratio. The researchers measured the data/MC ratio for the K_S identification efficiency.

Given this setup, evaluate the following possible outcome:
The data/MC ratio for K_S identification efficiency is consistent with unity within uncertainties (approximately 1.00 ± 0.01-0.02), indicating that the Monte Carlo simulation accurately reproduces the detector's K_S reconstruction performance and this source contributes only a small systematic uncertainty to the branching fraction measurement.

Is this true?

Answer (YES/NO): YES